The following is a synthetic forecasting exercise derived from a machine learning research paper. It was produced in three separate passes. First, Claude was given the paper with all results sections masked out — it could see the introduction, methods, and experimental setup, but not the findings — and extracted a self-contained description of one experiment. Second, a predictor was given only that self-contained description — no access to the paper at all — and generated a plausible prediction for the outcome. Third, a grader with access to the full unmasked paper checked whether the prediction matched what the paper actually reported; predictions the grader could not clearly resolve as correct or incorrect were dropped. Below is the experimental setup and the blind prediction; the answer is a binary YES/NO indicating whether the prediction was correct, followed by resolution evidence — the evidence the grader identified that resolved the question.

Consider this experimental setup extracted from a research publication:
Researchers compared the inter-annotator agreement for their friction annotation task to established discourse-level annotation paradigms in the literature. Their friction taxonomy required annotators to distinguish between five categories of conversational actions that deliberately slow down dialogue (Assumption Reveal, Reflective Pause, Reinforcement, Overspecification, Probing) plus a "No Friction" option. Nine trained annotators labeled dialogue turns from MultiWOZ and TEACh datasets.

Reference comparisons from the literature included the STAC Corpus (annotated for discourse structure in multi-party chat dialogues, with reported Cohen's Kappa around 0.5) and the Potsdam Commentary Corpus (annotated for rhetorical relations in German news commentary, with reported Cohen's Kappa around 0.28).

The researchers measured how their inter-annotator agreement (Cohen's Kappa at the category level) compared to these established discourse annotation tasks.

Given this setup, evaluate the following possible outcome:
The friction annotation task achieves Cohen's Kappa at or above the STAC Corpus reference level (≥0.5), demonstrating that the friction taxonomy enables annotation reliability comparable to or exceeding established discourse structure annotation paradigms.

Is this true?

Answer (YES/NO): NO